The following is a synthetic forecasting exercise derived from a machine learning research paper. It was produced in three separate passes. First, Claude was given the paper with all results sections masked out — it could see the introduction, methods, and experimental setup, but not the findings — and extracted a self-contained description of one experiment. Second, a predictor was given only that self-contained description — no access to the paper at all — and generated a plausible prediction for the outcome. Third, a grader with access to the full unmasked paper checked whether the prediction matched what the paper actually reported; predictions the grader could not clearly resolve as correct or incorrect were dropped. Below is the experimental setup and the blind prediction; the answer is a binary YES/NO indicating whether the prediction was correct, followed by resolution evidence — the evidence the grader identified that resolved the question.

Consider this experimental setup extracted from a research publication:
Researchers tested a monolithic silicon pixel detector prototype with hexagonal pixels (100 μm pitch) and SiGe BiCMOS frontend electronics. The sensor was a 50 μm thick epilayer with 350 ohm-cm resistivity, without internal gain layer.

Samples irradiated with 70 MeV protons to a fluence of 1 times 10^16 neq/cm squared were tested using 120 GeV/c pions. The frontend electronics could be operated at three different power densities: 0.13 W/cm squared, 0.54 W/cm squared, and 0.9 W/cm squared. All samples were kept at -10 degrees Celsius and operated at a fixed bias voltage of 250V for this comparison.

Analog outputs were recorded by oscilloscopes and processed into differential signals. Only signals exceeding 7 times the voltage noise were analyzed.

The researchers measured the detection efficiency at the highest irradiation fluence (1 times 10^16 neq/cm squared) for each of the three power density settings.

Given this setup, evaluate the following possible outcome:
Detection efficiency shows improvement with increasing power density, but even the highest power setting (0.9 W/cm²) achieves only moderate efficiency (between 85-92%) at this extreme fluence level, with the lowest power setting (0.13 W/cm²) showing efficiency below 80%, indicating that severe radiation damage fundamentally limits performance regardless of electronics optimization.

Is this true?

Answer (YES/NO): NO